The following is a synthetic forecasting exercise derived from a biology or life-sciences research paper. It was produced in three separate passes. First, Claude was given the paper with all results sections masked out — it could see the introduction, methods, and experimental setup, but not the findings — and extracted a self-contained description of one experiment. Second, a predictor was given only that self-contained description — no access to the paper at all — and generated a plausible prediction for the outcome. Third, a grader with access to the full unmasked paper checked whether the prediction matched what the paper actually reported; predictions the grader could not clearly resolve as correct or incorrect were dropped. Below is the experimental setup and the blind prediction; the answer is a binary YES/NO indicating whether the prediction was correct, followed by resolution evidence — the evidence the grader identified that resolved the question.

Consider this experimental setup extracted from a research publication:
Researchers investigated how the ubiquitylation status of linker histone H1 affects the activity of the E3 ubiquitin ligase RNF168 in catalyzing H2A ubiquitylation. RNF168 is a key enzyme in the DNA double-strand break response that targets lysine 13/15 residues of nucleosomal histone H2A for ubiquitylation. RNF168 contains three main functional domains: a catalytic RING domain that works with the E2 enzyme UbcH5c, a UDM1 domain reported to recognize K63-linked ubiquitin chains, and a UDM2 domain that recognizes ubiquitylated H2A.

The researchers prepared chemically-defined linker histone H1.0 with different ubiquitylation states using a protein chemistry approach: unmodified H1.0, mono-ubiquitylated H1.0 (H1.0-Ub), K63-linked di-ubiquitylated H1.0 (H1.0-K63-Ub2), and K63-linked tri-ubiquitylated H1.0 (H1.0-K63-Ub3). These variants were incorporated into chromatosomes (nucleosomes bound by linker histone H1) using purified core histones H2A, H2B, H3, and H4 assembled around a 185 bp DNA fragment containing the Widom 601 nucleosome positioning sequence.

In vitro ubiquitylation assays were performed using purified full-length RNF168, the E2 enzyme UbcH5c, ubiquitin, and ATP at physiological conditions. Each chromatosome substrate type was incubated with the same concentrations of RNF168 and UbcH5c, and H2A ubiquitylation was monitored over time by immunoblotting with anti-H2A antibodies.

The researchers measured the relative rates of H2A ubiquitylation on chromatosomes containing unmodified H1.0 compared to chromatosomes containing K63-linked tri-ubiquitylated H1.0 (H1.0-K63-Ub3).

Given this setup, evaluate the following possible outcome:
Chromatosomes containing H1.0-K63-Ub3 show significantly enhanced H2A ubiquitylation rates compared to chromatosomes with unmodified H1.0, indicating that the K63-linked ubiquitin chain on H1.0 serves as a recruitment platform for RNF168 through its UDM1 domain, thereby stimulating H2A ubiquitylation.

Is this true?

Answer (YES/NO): YES